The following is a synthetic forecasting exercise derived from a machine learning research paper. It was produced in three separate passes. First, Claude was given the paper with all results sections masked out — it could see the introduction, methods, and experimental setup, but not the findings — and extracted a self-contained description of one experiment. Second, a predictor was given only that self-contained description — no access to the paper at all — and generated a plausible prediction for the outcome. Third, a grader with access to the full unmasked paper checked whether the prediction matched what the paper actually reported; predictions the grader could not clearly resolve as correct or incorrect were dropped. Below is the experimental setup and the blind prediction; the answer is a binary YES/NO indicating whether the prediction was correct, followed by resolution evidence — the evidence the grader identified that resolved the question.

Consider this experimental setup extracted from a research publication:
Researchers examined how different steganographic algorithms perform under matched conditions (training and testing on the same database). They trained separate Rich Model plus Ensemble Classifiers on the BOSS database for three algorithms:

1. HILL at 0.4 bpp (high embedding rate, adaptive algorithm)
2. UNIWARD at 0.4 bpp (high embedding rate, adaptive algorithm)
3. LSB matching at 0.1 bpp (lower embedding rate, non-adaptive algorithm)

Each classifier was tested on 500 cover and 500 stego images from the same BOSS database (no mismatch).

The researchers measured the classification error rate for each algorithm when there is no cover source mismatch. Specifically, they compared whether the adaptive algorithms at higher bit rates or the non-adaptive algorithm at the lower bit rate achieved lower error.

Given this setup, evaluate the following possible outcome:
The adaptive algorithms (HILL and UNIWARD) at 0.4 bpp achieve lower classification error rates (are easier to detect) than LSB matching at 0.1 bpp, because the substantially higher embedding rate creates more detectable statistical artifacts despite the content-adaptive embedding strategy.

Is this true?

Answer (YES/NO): NO